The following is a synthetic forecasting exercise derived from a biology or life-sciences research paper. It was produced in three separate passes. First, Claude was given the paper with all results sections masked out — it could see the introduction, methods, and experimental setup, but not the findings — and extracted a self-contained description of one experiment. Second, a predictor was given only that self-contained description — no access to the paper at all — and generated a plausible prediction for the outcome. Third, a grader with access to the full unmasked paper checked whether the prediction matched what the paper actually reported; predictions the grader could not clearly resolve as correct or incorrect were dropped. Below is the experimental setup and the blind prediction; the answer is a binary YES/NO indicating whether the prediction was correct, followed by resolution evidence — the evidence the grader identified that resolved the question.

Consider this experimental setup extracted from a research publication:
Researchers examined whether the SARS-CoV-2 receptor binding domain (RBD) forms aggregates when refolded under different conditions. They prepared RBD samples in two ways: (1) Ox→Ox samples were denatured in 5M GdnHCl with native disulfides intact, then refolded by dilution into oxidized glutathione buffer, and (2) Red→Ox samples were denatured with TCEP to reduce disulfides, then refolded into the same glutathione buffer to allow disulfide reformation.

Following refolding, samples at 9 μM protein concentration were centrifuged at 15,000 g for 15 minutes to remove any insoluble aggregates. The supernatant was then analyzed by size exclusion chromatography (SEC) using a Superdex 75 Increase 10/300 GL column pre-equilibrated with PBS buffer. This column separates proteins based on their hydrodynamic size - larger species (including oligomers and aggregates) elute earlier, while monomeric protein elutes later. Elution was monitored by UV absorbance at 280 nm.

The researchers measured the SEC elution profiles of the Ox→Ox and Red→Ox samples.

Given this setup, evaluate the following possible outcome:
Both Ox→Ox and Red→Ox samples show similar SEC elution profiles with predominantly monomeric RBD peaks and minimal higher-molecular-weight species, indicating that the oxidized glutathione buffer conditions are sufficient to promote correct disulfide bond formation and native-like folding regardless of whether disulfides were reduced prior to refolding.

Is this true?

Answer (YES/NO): NO